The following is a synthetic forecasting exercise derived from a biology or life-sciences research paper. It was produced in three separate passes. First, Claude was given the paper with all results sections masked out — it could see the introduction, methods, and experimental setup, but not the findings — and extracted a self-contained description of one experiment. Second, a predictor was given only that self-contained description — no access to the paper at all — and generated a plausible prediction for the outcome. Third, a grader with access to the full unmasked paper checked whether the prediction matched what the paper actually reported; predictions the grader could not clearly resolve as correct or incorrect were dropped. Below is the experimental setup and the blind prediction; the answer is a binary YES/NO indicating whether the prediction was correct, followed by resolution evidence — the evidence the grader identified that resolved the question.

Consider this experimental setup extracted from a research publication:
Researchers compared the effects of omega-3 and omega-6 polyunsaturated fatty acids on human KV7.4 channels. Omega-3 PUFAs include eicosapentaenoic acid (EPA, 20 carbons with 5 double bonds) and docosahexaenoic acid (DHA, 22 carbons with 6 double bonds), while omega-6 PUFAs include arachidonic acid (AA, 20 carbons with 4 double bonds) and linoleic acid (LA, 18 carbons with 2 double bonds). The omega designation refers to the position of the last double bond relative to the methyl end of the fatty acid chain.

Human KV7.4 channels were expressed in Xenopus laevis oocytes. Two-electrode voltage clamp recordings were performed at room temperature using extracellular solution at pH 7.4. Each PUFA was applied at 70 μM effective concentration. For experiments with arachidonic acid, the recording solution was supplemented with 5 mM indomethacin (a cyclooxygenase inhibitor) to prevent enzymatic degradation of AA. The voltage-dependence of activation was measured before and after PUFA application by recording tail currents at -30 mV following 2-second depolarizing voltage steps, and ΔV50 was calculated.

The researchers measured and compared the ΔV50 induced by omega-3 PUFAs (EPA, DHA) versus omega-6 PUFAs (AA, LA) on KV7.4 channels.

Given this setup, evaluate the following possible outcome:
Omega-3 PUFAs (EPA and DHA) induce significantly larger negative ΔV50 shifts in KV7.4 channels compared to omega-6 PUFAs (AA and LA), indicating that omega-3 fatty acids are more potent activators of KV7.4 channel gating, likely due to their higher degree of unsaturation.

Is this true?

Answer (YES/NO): NO